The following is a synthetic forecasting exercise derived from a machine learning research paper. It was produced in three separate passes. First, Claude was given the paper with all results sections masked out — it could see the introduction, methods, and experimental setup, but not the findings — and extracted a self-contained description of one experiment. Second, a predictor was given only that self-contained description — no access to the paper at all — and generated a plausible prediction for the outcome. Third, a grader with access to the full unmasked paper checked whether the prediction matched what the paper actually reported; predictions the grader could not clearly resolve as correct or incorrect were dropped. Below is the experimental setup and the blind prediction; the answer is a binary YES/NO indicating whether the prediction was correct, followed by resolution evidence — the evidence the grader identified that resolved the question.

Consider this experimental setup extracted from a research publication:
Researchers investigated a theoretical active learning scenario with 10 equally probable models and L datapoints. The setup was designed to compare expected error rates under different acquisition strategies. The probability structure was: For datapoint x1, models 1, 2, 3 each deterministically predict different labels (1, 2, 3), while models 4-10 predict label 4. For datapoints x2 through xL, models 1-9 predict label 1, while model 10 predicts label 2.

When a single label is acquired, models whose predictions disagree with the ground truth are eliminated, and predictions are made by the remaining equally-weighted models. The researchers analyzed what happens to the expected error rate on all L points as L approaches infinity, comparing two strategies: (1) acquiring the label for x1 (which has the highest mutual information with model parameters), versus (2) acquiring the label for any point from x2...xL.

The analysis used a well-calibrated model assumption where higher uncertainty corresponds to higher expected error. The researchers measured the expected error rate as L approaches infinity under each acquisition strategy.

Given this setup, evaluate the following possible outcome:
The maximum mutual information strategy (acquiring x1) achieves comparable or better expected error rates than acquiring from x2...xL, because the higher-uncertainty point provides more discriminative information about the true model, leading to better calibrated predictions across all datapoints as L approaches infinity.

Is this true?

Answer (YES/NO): NO